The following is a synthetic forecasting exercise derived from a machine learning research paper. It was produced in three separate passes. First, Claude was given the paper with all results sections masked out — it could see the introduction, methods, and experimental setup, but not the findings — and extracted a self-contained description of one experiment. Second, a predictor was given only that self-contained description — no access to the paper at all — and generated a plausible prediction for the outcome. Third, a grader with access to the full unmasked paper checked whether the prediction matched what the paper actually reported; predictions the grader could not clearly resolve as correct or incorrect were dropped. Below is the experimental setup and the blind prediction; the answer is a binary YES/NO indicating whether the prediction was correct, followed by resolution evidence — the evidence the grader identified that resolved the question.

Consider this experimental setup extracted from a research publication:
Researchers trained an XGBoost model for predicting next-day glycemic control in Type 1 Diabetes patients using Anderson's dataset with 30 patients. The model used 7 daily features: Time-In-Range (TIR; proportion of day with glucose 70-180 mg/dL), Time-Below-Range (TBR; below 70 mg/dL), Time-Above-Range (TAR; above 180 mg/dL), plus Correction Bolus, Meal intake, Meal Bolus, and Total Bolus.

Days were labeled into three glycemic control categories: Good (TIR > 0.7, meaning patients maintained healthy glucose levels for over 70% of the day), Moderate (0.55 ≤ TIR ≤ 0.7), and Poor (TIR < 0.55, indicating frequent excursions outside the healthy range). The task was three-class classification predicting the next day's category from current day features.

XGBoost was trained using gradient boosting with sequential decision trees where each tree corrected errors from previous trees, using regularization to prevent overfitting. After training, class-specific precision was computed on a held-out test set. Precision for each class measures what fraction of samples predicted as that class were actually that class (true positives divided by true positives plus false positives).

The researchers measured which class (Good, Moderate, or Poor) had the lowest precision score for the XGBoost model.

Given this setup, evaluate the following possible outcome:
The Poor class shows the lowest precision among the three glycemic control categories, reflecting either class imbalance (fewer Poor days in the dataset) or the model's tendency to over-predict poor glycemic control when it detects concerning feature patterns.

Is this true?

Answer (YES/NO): NO